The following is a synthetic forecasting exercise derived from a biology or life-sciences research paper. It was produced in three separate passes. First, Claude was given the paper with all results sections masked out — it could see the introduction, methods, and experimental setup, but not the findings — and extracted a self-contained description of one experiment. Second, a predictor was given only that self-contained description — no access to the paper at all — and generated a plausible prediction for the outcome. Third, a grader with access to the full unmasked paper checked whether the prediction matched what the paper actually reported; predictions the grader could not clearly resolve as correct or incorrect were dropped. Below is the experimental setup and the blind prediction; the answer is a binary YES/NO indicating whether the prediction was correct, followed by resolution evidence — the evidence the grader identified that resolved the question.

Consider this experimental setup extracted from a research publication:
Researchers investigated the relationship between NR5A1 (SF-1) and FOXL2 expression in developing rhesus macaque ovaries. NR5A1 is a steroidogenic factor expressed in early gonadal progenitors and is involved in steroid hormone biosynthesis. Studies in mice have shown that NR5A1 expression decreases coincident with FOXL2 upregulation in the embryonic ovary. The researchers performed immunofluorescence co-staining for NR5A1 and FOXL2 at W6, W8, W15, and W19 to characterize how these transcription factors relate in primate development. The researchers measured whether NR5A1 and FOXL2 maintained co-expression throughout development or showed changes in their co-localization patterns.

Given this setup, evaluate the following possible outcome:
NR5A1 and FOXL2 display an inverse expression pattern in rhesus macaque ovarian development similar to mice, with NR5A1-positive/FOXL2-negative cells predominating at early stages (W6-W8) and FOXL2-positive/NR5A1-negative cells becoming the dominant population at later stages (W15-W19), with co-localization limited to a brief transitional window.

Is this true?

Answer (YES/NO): NO